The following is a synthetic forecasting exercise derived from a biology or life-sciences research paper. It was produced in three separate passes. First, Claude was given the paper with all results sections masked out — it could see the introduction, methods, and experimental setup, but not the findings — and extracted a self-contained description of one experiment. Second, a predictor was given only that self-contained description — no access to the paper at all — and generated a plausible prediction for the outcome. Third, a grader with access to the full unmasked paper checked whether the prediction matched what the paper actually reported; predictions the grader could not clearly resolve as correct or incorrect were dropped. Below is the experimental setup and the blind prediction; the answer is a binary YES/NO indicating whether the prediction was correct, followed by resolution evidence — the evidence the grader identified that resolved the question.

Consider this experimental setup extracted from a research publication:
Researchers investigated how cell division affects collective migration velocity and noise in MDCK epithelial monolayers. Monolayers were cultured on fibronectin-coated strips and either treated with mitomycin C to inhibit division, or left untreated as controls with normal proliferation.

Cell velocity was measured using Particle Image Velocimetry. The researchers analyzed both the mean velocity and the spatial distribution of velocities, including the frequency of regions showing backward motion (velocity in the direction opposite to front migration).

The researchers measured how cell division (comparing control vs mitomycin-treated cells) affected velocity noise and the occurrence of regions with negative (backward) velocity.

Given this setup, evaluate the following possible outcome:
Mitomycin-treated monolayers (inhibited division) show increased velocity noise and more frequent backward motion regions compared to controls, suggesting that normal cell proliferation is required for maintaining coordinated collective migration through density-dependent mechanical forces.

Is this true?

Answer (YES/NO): NO